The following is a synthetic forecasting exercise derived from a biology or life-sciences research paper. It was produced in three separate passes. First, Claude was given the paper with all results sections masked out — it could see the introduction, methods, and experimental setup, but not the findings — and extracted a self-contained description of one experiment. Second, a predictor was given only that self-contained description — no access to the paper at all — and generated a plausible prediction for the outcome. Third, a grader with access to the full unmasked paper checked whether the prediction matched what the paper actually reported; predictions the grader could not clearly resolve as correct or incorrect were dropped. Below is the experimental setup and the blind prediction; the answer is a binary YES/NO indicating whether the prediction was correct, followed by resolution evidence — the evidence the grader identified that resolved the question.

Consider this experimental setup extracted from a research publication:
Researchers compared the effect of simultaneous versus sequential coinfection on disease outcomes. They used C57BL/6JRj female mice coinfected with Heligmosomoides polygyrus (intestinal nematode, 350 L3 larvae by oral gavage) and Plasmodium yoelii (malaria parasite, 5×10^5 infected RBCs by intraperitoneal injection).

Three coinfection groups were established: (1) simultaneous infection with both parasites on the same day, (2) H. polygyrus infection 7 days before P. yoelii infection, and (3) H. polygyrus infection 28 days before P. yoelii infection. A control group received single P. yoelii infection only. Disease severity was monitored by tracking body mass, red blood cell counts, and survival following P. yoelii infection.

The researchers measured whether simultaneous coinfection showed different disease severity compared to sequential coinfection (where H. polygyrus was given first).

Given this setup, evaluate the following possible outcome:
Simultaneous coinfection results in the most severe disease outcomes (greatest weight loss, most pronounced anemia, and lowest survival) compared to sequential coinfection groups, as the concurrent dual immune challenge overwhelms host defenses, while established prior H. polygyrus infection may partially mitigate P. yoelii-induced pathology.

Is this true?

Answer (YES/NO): NO